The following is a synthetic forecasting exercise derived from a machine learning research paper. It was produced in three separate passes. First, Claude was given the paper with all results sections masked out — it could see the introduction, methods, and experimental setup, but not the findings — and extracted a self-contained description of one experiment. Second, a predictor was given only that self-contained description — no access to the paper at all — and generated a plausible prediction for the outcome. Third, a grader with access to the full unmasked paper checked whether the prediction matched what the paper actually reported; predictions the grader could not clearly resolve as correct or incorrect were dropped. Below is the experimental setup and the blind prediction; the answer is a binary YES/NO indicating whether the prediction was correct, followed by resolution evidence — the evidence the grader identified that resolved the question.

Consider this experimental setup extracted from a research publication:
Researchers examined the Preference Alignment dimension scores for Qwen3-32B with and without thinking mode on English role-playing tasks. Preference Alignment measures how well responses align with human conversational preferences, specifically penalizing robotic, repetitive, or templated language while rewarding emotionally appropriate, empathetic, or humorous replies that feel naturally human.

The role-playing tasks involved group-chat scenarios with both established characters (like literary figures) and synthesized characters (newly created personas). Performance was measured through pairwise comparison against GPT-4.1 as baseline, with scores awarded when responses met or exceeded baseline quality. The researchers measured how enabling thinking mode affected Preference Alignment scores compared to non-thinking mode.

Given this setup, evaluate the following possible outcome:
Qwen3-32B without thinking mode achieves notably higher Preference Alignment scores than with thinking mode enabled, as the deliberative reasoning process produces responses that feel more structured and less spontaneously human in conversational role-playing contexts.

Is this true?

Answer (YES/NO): NO